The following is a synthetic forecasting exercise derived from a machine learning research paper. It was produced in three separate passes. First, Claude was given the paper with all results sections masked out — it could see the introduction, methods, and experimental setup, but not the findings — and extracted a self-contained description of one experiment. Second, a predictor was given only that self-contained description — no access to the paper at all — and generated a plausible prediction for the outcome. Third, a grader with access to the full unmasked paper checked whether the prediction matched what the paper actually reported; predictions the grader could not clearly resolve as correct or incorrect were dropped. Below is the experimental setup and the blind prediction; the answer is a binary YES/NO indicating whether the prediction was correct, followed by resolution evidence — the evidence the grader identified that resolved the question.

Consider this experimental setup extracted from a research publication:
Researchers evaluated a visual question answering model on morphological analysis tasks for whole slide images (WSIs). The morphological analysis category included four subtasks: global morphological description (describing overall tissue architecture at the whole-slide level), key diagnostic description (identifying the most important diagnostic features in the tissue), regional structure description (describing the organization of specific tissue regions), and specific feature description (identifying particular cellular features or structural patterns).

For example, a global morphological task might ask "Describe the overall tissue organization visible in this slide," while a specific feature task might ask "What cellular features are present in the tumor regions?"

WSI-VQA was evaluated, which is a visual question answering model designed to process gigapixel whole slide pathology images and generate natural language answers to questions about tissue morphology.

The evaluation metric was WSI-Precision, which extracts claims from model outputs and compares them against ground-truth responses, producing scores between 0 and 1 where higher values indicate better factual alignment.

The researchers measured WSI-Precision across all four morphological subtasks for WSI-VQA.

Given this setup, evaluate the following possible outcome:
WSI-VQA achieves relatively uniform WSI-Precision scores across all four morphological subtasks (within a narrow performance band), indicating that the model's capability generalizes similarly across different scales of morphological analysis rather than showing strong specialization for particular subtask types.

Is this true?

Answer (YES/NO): NO